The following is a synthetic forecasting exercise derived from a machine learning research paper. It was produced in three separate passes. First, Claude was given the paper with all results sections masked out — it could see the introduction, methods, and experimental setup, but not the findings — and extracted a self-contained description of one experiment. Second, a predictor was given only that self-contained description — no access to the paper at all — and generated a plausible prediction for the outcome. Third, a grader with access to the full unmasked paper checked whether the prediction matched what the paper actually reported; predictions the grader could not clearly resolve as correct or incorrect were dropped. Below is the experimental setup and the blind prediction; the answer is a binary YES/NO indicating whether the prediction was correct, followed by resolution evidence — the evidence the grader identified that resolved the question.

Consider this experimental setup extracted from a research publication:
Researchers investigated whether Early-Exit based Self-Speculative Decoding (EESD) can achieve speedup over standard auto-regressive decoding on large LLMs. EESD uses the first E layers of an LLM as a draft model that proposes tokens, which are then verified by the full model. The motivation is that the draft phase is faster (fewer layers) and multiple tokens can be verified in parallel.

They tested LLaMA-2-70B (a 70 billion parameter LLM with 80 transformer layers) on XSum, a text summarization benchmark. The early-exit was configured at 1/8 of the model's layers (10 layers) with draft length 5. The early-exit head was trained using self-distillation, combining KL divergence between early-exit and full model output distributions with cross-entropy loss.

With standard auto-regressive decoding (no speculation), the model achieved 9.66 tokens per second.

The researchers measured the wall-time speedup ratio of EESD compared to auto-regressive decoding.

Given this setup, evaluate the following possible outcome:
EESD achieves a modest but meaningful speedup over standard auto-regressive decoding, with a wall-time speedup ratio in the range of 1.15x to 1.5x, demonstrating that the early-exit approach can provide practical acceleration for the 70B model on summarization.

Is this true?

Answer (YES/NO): NO